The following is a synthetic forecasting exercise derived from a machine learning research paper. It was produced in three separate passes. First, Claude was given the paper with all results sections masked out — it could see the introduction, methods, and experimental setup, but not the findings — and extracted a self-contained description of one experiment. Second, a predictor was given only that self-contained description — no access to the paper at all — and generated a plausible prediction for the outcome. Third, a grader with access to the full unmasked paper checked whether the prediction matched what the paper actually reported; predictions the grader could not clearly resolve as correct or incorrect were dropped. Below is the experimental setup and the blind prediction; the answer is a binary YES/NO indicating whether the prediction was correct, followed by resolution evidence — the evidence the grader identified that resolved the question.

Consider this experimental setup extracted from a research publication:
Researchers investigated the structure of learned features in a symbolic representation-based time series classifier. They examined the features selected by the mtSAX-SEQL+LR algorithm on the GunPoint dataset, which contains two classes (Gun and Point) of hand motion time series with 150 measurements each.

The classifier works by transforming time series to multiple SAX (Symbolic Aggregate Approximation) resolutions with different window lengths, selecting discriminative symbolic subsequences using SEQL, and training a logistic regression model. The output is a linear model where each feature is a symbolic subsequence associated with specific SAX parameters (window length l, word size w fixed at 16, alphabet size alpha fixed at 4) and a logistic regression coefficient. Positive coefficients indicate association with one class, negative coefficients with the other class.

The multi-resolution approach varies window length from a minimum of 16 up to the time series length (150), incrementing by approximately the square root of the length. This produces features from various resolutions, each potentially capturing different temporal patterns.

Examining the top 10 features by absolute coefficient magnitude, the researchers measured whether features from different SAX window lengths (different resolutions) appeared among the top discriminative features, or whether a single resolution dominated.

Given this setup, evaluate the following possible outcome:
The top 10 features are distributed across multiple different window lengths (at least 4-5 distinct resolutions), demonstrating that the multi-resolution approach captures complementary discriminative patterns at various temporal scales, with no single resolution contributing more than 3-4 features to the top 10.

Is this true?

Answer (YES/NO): NO